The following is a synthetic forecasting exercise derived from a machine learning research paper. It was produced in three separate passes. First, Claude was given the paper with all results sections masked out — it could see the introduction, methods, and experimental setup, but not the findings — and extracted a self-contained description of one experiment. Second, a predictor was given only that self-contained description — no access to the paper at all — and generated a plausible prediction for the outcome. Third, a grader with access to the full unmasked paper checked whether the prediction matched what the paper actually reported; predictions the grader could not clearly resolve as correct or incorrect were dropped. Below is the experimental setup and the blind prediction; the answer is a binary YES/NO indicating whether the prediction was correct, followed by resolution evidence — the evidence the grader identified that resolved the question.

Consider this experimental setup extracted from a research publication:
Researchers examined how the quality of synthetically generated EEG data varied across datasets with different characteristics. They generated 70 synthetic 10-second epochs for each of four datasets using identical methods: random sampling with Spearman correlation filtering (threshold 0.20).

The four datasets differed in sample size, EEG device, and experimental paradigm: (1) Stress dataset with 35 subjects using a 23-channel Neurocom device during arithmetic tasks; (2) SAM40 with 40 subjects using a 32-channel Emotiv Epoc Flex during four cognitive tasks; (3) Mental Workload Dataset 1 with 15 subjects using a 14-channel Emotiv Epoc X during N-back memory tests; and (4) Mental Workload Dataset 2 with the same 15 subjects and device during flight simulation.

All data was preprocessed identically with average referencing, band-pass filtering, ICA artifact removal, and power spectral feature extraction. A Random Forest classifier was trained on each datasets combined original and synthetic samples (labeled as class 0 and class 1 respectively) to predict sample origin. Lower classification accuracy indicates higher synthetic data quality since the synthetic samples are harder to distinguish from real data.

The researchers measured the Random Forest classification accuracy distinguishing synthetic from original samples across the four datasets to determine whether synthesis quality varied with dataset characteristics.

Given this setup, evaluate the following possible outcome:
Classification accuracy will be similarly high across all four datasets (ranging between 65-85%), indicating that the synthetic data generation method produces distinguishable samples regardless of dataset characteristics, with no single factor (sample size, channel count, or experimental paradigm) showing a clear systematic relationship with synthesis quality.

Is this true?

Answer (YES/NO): NO